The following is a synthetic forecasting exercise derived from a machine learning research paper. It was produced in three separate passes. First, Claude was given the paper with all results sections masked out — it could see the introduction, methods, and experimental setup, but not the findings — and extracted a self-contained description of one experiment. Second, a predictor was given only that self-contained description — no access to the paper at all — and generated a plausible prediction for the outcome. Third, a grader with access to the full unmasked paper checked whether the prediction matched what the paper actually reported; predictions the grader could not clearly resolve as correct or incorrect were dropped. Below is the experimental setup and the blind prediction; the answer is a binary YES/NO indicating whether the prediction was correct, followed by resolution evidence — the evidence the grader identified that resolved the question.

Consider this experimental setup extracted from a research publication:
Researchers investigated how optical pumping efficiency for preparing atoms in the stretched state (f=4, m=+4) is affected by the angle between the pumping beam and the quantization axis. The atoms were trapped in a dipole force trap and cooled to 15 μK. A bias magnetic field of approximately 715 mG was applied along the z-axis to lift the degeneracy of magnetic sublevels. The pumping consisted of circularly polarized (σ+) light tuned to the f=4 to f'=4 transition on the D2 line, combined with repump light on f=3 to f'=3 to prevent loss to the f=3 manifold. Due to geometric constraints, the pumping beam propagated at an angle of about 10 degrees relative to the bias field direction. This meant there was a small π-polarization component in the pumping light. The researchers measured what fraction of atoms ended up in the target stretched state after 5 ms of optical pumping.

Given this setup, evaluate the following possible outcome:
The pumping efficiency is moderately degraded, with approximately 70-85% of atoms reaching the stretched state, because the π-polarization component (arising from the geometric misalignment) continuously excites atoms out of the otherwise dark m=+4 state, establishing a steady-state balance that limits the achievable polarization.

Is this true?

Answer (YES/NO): NO